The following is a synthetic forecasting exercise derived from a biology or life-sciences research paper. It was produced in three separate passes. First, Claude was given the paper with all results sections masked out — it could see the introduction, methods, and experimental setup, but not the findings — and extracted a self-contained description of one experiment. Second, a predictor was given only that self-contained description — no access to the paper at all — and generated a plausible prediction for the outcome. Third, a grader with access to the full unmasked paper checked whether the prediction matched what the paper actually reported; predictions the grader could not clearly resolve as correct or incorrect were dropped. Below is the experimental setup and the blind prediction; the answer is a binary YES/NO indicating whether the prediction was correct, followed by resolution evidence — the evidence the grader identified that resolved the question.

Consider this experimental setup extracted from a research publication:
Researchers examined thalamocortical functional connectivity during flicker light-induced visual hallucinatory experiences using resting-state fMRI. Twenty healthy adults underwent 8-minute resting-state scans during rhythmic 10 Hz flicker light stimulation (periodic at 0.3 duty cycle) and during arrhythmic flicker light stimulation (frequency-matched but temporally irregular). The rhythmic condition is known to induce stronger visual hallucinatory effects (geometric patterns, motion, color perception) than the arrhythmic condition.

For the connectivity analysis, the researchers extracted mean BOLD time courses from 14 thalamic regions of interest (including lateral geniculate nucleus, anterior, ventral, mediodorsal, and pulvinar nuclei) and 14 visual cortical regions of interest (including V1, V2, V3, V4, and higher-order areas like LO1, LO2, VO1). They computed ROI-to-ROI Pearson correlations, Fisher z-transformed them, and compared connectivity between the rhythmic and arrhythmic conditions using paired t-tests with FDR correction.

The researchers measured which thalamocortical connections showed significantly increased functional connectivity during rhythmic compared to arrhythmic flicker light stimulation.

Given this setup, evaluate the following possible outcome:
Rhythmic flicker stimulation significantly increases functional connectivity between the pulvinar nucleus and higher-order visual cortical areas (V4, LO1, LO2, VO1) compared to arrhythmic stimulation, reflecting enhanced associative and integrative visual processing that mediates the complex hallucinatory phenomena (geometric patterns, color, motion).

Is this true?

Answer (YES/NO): NO